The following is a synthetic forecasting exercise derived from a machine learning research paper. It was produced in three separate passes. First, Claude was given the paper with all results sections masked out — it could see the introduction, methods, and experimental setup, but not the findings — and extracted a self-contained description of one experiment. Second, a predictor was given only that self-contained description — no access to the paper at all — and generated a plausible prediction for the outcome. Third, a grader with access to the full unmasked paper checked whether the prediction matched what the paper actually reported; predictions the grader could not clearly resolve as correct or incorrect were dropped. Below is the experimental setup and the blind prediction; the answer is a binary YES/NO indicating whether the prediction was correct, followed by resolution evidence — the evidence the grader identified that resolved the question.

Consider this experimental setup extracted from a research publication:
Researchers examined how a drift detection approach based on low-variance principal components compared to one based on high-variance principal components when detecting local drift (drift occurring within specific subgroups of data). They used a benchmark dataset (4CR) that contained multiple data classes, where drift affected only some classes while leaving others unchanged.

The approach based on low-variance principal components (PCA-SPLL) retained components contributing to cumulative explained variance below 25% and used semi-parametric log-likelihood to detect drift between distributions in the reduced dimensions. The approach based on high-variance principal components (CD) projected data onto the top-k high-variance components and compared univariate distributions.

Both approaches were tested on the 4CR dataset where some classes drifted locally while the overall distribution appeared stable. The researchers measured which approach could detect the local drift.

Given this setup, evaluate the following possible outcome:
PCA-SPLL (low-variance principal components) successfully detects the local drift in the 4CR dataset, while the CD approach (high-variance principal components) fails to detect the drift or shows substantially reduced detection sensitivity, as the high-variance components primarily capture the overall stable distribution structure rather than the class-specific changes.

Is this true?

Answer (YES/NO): NO